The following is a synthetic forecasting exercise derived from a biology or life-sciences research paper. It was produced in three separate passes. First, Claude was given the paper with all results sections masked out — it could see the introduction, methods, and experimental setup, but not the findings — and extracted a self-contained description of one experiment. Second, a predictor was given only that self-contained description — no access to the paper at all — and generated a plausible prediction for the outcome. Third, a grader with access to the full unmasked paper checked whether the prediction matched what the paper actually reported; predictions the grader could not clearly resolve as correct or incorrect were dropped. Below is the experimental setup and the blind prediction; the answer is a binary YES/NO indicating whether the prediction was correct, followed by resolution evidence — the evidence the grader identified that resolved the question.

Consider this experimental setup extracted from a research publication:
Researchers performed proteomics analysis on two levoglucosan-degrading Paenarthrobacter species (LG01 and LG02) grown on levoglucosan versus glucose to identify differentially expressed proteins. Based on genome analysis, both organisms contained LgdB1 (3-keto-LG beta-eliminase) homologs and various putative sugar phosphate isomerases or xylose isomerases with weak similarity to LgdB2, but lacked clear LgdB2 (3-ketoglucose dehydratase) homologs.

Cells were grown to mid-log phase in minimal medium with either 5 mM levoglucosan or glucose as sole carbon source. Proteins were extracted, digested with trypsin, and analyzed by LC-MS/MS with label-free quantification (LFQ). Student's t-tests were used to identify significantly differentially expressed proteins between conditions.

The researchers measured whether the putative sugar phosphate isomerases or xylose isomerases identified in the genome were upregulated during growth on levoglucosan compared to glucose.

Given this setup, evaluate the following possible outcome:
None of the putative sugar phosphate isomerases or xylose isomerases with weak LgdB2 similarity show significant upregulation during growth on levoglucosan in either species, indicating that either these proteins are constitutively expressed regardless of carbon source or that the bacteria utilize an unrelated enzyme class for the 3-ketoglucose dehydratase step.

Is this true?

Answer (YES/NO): NO